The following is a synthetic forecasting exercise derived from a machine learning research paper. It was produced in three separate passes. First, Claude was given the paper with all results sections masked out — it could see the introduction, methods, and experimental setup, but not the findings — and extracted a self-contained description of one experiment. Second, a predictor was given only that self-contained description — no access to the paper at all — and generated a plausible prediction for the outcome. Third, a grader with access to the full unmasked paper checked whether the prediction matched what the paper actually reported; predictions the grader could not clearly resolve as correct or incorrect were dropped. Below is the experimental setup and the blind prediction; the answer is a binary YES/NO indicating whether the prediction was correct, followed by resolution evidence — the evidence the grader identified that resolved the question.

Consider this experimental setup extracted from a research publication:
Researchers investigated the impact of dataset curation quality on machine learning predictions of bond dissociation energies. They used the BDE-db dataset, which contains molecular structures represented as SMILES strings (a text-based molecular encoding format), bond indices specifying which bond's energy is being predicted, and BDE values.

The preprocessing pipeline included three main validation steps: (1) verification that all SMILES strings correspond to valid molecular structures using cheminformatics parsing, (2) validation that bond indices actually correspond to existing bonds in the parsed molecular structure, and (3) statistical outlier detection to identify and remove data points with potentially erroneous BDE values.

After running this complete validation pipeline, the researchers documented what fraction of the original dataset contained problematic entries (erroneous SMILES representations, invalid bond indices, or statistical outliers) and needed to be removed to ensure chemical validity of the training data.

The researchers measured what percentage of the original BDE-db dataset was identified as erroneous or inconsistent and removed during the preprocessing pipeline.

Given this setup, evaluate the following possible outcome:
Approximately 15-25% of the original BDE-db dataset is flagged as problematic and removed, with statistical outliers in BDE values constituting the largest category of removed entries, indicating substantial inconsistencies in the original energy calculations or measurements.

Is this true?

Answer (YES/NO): NO